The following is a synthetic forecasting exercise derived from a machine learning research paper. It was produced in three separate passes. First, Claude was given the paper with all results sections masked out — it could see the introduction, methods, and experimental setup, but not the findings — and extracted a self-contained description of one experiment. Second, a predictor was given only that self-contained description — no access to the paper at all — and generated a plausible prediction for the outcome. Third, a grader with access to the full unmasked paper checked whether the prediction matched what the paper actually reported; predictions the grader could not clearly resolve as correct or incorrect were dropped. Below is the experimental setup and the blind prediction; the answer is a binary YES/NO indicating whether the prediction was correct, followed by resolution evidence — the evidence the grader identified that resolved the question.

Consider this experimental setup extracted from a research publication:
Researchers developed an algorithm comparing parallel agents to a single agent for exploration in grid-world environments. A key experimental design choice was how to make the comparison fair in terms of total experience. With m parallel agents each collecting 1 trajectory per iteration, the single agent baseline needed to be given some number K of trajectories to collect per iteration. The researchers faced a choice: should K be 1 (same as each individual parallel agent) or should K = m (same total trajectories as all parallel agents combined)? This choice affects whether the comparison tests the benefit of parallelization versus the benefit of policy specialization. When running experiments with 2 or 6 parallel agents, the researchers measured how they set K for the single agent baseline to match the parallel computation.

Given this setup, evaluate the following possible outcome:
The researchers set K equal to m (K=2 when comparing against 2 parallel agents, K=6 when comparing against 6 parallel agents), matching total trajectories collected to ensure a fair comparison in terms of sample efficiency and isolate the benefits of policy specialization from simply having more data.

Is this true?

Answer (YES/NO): YES